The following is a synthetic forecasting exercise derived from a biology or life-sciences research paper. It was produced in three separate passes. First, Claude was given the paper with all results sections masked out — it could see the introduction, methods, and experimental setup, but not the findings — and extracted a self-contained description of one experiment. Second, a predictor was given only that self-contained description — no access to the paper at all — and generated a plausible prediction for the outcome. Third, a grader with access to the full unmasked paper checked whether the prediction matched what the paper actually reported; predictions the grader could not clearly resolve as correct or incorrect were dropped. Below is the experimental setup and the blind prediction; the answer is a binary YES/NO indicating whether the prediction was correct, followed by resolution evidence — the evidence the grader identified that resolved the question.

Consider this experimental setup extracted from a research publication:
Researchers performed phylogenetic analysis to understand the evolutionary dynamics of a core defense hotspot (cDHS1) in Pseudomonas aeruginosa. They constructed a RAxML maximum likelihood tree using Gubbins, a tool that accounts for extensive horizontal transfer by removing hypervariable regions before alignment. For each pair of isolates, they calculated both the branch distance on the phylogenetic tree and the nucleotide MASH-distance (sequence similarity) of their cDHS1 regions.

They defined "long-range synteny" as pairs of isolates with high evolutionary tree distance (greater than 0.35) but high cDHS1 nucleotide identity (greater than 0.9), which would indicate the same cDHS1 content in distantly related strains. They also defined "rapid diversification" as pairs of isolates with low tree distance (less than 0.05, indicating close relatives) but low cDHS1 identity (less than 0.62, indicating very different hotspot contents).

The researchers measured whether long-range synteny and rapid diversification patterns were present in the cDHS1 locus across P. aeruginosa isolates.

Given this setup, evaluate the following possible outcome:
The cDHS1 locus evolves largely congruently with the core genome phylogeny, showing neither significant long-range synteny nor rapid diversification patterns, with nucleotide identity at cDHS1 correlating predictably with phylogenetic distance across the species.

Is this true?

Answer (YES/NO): NO